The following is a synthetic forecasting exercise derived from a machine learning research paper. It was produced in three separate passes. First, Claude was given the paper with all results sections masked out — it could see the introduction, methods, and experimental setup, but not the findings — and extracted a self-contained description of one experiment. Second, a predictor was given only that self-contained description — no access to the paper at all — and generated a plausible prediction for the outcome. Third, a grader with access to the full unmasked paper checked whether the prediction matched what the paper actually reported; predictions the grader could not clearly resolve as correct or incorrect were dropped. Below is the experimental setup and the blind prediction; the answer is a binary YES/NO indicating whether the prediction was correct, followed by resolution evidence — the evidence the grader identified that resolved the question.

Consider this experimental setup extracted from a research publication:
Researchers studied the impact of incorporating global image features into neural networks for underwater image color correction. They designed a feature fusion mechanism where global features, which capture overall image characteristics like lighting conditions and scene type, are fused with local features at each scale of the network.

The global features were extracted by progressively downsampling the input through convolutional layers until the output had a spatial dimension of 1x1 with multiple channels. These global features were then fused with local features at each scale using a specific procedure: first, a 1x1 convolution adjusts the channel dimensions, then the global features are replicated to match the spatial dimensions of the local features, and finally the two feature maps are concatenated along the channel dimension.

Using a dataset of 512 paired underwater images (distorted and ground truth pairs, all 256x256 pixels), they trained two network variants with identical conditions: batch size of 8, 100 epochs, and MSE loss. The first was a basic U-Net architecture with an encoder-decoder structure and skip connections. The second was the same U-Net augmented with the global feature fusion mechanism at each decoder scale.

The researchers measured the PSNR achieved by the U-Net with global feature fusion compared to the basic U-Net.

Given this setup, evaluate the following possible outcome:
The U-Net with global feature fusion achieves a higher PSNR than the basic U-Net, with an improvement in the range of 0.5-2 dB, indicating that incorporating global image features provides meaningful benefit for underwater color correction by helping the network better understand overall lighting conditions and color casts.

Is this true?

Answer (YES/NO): NO